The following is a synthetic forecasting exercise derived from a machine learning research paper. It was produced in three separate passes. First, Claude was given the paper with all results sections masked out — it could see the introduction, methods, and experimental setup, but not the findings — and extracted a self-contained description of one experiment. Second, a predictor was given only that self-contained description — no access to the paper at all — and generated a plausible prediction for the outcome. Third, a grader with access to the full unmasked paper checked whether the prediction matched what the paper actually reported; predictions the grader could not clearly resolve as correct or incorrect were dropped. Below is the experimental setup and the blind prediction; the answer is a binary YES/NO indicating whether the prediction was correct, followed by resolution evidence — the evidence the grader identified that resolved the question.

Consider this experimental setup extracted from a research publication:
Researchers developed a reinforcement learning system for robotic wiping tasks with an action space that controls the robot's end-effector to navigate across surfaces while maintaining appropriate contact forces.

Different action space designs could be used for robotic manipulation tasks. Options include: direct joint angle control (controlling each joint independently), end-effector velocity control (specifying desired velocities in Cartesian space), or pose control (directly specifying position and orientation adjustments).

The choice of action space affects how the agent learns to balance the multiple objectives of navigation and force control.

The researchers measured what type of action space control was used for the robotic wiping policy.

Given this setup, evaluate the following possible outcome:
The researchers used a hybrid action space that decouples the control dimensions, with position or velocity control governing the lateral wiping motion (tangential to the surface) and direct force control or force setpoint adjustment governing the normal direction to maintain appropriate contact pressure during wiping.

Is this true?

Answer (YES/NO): NO